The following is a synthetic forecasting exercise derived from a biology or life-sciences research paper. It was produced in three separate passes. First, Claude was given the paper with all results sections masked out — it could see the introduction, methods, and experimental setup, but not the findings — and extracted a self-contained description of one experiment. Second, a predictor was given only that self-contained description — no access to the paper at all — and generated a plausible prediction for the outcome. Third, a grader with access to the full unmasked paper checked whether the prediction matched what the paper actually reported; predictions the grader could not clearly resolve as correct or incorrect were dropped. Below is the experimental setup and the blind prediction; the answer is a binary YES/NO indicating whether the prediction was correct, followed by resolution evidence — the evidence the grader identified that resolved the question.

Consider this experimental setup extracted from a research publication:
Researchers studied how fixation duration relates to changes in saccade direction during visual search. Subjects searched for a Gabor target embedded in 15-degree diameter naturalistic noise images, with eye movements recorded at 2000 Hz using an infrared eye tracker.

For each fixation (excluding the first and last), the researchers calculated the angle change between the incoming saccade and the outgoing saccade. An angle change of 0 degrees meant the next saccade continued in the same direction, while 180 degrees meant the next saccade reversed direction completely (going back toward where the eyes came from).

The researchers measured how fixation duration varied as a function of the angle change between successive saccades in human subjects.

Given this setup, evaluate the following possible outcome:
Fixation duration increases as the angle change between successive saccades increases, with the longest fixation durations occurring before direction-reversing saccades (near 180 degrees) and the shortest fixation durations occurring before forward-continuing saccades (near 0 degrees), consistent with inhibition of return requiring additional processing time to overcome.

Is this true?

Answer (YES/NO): NO